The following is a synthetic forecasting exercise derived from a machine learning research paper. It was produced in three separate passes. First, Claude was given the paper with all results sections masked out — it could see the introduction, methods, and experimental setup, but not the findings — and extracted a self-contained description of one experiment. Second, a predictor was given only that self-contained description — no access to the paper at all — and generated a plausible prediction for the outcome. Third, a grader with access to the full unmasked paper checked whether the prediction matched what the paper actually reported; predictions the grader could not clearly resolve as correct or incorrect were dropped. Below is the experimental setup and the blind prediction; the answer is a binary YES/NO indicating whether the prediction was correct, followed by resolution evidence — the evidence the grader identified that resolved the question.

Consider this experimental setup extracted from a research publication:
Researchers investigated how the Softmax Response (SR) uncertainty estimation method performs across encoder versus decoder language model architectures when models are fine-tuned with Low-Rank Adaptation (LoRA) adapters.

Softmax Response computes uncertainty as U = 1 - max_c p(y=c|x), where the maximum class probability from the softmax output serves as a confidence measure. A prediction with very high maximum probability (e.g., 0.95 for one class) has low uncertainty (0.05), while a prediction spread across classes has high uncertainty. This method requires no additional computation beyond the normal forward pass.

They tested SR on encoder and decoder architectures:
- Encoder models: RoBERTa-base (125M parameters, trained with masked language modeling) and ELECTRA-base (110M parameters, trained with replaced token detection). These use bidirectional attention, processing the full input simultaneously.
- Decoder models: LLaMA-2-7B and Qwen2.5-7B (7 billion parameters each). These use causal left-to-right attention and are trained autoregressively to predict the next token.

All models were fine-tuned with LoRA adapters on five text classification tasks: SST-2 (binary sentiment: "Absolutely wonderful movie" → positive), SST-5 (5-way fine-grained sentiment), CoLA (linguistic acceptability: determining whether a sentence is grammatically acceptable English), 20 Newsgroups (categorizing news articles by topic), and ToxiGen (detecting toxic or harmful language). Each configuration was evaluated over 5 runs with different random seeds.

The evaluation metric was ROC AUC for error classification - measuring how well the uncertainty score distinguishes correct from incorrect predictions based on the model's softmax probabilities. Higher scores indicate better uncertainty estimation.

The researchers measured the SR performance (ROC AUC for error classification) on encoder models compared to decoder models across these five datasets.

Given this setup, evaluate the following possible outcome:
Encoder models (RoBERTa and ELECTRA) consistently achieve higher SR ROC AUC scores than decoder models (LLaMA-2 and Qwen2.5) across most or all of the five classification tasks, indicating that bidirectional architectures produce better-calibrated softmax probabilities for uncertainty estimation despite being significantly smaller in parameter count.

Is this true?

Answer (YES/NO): NO